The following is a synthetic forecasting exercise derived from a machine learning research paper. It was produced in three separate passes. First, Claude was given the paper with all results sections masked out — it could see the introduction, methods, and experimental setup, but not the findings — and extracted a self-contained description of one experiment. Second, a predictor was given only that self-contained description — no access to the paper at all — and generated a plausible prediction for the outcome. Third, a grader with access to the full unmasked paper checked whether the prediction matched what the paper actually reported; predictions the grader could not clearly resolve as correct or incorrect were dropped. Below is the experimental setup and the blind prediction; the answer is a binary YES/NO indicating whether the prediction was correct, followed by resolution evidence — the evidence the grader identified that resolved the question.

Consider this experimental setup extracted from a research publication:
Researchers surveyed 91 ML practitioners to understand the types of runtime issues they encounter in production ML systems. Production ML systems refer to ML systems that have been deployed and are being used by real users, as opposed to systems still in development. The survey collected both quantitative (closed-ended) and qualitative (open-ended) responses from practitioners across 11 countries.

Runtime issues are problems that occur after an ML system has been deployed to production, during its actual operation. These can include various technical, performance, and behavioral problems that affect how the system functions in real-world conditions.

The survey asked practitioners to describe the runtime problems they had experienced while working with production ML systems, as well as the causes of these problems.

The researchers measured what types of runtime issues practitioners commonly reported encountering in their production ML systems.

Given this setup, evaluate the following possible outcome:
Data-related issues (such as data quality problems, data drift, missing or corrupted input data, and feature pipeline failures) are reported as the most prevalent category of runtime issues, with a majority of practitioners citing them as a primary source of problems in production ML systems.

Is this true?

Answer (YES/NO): NO